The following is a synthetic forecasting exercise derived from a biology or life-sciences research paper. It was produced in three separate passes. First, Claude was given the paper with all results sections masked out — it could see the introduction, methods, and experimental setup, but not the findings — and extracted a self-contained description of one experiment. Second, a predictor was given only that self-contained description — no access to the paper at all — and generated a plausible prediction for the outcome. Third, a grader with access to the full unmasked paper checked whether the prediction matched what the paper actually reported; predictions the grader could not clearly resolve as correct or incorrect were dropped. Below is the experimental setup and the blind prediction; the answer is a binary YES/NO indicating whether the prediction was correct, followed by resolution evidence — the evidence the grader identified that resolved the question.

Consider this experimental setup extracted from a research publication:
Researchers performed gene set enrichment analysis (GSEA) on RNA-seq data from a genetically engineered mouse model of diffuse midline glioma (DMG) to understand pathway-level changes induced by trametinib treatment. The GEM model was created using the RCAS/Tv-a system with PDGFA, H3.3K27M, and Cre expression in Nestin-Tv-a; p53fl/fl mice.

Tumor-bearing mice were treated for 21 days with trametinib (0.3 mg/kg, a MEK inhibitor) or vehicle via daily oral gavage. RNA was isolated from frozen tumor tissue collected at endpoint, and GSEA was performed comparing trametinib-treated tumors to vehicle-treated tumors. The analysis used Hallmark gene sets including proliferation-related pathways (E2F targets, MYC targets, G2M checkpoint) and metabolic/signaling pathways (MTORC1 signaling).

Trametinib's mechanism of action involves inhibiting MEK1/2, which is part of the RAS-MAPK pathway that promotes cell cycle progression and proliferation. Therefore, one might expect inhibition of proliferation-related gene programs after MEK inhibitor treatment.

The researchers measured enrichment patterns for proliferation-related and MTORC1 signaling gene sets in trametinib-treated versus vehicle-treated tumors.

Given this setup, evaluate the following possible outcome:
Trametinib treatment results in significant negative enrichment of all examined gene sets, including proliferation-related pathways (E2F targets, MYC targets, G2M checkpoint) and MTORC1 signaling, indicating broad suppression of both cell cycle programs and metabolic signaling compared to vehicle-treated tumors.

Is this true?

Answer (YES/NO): NO